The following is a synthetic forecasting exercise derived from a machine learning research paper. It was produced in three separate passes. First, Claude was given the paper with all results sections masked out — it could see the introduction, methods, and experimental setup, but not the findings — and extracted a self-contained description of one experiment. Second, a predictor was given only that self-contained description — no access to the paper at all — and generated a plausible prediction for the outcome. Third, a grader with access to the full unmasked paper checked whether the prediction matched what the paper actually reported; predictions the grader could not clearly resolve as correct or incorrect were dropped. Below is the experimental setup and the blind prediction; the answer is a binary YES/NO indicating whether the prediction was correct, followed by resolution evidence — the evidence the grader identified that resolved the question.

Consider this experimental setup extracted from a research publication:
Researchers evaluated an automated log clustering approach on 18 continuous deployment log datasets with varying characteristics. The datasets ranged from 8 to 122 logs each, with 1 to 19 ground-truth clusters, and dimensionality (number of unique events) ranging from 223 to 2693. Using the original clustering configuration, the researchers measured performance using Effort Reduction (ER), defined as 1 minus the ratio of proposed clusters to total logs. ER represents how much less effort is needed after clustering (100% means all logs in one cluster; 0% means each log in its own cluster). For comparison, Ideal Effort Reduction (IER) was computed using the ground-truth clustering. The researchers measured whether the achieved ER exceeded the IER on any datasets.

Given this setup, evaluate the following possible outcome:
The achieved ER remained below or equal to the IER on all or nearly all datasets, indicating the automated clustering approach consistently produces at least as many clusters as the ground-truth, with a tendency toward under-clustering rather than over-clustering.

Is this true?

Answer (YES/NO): NO